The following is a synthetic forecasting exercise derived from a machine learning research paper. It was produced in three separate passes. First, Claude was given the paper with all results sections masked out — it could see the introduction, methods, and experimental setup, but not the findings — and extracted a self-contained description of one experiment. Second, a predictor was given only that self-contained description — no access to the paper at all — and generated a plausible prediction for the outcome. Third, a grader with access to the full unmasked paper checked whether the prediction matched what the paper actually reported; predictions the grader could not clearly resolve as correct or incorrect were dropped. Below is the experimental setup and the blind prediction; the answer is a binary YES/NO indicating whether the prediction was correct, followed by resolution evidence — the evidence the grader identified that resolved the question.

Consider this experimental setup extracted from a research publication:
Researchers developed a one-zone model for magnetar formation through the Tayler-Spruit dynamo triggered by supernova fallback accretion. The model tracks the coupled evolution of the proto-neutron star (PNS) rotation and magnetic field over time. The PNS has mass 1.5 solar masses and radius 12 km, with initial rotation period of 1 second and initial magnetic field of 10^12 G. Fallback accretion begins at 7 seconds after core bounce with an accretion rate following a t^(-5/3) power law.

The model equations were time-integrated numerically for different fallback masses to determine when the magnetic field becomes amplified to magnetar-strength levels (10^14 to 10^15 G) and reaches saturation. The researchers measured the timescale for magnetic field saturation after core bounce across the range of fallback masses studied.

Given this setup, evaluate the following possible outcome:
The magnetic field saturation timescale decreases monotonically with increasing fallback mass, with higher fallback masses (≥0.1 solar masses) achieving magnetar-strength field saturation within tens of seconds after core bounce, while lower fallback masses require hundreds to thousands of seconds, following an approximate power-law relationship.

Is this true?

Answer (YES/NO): NO